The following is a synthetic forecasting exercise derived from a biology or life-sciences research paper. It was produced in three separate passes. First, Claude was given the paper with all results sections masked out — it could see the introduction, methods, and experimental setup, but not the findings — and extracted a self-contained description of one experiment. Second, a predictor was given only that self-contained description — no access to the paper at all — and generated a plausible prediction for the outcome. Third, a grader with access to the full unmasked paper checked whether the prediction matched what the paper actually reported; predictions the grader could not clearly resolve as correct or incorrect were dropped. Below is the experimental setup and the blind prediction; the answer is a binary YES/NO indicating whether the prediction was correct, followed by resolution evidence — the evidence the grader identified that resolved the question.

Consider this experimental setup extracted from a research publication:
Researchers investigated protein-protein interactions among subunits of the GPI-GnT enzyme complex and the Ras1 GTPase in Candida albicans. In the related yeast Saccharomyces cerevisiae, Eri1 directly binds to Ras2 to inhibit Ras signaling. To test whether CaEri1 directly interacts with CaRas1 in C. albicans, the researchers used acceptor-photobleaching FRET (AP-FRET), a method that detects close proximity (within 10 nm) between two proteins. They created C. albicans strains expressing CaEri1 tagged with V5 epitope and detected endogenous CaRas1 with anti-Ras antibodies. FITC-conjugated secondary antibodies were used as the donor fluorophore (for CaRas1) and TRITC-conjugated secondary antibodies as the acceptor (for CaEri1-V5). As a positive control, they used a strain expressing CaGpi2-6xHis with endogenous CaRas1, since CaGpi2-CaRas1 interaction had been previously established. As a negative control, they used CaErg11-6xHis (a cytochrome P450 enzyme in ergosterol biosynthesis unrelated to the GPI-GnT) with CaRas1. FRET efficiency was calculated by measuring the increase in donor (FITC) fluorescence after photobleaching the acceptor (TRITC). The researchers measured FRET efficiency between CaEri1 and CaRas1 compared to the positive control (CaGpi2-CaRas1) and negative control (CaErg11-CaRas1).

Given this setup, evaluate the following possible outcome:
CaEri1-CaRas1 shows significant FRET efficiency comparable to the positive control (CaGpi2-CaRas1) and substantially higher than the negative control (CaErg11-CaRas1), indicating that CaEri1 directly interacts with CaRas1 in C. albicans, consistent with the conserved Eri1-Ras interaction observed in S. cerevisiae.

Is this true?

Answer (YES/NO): NO